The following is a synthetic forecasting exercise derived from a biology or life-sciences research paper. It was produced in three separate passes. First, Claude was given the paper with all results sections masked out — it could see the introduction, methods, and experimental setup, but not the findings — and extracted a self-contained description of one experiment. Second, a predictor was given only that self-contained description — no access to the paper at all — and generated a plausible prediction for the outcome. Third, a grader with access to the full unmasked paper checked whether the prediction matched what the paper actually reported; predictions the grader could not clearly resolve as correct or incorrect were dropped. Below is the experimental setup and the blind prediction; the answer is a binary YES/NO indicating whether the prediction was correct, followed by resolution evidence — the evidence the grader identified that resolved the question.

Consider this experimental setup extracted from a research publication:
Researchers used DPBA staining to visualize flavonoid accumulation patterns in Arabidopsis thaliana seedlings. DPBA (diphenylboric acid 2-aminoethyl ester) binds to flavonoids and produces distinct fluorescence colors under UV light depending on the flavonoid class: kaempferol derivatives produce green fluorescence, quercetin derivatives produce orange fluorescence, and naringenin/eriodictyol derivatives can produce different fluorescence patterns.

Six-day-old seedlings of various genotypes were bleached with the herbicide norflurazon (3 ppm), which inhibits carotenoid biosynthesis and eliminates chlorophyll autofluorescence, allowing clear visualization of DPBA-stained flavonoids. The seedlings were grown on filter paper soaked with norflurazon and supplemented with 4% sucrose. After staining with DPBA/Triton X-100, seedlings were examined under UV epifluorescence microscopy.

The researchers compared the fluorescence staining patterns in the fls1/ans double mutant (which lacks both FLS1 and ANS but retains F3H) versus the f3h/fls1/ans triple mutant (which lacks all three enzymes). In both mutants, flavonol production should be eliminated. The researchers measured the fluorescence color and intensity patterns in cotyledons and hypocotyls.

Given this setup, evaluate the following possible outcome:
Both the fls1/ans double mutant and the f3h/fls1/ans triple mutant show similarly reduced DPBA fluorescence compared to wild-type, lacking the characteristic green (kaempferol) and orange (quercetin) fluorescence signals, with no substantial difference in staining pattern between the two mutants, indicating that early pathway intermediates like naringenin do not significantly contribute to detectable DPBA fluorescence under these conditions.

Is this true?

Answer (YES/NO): NO